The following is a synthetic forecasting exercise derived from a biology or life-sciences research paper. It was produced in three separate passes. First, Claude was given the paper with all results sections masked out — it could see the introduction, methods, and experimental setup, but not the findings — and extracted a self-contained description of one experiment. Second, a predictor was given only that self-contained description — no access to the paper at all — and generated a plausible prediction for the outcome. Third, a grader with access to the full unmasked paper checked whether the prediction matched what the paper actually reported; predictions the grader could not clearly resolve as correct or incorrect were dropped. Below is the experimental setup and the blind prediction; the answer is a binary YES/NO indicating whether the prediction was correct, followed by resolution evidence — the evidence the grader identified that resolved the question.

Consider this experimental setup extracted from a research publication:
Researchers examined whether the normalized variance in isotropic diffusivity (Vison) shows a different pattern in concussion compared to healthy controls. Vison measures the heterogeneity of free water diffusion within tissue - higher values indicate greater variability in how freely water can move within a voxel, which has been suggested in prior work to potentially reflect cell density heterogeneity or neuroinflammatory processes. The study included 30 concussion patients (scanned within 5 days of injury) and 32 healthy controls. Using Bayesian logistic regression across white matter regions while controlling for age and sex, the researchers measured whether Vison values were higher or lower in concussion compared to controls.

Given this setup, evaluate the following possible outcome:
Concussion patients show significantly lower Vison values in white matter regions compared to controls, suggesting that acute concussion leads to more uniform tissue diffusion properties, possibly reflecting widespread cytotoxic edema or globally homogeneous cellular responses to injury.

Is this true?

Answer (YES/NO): NO